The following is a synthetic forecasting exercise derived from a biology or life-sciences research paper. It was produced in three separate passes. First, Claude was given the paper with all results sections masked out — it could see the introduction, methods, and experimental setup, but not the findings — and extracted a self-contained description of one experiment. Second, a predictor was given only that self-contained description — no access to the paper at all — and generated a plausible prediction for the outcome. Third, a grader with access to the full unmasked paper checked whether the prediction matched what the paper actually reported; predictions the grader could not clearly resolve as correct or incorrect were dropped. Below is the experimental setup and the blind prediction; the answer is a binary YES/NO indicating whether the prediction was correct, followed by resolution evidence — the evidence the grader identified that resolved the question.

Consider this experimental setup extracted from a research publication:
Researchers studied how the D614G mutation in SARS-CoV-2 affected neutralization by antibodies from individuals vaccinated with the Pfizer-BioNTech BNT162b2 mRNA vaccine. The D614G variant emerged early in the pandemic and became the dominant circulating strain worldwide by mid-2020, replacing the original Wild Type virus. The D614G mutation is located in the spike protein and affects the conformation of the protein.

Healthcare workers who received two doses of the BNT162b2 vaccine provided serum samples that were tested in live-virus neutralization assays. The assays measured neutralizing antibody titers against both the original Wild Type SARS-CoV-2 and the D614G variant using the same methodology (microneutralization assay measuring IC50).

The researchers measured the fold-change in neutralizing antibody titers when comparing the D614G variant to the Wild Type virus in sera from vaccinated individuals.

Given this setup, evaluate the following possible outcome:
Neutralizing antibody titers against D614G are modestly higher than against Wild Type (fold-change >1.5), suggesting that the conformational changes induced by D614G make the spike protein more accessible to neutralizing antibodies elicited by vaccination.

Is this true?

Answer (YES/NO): NO